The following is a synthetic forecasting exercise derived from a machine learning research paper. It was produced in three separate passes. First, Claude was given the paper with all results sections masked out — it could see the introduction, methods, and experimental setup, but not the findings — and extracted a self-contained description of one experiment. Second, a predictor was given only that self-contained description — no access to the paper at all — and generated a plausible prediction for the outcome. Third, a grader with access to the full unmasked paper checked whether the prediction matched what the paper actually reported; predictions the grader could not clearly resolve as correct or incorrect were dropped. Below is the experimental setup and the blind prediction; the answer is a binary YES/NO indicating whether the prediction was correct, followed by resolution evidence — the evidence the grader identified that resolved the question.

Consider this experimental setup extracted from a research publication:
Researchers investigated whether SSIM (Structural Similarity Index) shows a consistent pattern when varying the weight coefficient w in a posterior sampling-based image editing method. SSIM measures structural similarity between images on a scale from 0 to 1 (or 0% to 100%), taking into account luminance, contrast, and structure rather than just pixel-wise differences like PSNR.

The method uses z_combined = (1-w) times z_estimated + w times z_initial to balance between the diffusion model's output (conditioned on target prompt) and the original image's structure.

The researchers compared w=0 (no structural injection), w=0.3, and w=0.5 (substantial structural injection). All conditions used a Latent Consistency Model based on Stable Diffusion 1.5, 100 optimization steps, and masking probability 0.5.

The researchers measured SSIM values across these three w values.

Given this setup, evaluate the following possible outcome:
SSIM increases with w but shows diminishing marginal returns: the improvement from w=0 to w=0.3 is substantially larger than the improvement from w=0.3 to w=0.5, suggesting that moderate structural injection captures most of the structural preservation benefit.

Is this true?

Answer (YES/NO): YES